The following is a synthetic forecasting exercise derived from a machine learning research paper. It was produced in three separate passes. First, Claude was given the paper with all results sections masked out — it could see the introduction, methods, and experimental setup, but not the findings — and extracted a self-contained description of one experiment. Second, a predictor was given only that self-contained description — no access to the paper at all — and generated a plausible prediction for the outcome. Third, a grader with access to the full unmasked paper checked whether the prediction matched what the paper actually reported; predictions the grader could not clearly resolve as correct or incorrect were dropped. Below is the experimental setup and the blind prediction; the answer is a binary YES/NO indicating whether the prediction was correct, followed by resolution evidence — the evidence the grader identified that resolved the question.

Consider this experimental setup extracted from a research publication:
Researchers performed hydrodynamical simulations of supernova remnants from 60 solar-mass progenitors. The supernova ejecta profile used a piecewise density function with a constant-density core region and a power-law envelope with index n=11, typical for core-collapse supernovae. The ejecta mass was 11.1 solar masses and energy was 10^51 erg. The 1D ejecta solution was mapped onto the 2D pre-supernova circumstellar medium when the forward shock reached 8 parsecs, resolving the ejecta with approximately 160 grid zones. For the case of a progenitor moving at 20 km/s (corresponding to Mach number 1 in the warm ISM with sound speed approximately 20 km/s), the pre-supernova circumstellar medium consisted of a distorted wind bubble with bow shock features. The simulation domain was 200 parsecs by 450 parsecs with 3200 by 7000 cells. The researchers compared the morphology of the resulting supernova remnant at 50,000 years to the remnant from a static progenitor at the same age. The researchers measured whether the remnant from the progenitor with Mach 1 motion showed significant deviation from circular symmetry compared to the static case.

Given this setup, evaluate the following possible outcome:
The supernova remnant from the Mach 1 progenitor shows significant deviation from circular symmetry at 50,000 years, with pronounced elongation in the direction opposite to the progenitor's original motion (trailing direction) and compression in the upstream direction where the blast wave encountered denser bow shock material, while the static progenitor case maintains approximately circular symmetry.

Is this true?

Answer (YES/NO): NO